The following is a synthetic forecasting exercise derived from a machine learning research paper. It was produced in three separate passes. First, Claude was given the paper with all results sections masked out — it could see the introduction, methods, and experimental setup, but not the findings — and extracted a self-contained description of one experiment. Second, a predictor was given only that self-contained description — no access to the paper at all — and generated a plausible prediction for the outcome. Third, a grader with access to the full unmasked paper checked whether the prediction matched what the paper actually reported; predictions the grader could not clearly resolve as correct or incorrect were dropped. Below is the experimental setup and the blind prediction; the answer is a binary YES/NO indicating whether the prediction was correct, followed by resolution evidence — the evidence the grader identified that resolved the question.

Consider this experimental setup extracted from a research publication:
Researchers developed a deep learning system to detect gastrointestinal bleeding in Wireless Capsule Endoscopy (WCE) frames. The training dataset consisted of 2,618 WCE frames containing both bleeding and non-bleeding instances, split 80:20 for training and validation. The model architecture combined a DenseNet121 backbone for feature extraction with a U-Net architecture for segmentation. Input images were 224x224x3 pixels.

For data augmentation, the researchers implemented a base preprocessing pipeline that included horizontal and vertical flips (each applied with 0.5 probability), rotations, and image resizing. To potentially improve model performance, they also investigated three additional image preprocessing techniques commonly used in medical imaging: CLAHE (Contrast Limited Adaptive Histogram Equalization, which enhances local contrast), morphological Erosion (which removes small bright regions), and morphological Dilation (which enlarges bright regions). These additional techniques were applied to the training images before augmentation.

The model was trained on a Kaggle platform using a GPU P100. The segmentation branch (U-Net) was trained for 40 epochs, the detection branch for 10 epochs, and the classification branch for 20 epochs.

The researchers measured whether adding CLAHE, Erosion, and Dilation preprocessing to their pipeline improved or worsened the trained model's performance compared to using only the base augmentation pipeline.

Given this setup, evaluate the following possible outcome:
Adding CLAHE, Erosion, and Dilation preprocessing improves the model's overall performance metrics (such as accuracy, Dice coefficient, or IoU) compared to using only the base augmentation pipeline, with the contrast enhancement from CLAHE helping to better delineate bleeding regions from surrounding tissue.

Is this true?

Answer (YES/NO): NO